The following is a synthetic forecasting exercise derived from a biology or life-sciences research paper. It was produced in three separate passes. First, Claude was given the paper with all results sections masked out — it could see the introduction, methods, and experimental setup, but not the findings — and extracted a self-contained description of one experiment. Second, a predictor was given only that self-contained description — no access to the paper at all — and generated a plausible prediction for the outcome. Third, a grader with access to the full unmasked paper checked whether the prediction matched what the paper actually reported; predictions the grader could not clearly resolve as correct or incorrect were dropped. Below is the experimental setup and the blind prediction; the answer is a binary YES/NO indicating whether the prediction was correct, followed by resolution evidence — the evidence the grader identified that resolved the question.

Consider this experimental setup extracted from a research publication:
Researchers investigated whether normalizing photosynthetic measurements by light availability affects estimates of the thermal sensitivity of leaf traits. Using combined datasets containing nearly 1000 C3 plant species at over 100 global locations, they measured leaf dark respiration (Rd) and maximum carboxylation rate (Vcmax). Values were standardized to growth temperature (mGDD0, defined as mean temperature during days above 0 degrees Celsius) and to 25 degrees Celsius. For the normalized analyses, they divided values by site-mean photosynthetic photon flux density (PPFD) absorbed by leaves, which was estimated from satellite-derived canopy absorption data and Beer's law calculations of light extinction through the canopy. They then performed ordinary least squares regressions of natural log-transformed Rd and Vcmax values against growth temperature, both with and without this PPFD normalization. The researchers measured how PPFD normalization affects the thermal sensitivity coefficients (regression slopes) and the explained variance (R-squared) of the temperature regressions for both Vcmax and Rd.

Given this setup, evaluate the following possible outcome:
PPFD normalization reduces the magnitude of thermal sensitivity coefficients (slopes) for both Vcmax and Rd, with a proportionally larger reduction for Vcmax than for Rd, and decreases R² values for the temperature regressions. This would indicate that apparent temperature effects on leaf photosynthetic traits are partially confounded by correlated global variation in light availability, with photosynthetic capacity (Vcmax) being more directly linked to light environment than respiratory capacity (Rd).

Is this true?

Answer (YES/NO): NO